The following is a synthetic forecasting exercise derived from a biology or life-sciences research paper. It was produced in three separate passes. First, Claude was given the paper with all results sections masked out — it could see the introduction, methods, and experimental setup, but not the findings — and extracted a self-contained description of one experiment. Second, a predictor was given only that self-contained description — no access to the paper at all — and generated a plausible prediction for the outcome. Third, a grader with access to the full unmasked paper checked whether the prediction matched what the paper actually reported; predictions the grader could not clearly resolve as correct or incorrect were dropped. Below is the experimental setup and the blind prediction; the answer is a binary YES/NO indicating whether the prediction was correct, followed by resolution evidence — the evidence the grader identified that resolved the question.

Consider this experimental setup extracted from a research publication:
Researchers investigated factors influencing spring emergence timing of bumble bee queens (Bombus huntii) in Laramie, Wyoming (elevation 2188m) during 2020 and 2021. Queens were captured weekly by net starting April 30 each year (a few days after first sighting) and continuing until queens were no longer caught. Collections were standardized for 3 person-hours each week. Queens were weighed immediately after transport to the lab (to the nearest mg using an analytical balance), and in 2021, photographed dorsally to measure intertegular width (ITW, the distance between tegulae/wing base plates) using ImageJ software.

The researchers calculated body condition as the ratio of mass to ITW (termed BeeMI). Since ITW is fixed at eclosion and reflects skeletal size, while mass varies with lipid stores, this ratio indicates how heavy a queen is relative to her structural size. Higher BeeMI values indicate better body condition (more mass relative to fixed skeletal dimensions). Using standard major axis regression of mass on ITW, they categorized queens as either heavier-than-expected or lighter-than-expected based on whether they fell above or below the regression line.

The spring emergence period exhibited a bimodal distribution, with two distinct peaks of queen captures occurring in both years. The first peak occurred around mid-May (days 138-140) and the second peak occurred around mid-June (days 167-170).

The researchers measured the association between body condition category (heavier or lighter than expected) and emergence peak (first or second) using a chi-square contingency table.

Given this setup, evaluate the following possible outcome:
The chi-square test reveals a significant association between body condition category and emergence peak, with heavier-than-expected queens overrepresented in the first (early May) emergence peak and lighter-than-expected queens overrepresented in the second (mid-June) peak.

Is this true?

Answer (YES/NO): NO